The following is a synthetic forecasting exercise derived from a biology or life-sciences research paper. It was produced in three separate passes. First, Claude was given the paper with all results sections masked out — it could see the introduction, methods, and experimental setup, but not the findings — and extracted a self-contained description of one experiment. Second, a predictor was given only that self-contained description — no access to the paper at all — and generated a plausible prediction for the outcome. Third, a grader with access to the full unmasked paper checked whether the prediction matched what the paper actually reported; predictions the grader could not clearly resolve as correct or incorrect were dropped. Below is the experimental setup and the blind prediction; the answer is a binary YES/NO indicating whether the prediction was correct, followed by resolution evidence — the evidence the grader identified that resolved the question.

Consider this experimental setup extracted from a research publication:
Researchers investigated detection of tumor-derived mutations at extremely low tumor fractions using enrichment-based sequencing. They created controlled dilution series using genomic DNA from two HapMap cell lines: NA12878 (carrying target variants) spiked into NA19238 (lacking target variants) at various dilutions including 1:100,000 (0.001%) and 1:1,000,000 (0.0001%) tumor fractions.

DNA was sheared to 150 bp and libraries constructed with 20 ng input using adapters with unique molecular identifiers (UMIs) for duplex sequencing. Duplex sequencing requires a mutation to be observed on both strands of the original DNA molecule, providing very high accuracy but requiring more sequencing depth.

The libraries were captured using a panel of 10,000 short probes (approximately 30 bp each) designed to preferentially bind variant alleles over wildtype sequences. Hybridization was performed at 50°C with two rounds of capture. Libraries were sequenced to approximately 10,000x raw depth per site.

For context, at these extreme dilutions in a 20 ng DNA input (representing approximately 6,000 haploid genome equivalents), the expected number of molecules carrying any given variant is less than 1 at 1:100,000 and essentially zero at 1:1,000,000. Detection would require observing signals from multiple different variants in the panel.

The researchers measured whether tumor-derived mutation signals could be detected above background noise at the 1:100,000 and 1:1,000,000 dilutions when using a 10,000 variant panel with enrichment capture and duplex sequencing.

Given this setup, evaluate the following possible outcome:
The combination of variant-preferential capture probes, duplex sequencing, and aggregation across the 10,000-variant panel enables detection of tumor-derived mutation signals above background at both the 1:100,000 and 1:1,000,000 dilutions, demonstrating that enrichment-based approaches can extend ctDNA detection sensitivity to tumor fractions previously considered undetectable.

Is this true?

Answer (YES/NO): YES